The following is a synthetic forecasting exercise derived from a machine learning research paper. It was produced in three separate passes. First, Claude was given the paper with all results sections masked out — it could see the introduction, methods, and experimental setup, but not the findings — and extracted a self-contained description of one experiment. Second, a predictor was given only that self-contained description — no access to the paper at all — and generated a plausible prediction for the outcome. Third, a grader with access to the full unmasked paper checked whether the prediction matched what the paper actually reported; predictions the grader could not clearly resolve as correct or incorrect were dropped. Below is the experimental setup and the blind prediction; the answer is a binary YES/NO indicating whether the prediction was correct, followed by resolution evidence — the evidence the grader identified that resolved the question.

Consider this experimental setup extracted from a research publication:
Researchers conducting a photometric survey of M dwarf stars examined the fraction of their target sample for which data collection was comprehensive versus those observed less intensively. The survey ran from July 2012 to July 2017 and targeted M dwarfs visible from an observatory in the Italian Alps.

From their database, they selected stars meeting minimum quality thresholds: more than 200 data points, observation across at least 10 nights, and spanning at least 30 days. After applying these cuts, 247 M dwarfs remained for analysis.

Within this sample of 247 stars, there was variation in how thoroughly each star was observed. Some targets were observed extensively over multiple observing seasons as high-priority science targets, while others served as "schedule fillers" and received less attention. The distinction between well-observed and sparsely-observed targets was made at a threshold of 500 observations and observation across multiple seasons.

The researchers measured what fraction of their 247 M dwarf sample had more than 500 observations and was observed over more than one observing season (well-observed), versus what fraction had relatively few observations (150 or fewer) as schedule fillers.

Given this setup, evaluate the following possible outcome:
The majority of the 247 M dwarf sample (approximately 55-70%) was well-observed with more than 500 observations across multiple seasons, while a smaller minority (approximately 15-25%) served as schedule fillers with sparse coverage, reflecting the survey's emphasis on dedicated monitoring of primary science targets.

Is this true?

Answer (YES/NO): NO